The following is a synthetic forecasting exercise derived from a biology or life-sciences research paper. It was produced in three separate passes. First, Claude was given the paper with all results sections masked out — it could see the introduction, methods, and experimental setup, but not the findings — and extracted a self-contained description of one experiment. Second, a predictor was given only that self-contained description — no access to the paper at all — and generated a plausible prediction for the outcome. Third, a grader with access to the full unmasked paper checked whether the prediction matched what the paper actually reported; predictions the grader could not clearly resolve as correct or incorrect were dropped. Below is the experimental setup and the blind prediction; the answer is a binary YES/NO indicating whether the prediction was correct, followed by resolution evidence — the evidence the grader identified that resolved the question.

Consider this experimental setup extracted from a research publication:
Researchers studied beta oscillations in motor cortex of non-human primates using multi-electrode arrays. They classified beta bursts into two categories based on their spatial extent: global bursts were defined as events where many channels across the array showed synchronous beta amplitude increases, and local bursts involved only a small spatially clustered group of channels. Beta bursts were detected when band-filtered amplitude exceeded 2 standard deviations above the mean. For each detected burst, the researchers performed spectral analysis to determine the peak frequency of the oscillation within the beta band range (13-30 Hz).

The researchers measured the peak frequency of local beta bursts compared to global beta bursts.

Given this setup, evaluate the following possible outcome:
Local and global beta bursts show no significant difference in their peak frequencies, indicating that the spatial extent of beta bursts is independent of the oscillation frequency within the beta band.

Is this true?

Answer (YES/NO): NO